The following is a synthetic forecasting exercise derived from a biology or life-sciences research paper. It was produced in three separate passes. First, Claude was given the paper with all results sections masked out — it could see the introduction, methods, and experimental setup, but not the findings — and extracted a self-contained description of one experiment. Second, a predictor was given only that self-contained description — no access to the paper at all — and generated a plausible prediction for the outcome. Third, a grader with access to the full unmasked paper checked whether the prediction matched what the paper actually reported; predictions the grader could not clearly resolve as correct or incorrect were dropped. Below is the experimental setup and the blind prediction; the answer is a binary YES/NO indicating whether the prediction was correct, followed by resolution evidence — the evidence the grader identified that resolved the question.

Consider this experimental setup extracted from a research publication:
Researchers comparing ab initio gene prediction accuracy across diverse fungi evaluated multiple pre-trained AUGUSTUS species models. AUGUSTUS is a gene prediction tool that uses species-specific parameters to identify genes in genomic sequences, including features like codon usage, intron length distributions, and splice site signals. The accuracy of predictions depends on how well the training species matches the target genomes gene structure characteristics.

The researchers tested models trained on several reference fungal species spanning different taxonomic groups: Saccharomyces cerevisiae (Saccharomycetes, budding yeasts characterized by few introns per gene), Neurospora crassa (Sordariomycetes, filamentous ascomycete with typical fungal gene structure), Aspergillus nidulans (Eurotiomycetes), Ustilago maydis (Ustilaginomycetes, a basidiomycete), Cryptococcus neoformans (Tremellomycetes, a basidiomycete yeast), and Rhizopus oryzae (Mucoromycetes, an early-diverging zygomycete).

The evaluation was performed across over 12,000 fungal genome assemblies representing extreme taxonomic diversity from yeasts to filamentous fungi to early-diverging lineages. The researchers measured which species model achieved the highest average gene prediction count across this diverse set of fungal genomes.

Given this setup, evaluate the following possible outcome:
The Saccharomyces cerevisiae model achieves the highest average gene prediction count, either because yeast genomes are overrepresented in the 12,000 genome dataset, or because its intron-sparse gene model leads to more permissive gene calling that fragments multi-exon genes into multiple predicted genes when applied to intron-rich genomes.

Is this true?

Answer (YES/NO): NO